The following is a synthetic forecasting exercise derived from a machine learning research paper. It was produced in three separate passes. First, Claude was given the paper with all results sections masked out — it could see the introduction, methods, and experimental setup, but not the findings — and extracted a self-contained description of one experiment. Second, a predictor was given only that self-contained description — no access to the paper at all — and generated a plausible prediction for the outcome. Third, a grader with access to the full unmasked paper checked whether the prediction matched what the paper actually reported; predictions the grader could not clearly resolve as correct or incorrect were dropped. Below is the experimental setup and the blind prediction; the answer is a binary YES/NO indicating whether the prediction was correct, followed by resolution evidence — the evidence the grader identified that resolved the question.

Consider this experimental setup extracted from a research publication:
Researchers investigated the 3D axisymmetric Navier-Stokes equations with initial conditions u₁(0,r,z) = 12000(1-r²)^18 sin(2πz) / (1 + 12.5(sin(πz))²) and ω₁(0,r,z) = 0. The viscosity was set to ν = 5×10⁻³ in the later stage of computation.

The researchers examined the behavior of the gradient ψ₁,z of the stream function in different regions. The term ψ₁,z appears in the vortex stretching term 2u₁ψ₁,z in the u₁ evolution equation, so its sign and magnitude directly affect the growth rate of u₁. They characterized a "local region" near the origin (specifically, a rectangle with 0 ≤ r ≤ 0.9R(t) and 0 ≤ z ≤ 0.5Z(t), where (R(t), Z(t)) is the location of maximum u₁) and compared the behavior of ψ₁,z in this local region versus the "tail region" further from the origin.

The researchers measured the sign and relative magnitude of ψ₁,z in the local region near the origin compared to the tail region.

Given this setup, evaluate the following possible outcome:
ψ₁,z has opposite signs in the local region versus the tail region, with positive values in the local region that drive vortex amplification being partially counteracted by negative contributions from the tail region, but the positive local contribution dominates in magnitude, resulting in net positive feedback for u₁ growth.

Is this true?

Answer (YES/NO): YES